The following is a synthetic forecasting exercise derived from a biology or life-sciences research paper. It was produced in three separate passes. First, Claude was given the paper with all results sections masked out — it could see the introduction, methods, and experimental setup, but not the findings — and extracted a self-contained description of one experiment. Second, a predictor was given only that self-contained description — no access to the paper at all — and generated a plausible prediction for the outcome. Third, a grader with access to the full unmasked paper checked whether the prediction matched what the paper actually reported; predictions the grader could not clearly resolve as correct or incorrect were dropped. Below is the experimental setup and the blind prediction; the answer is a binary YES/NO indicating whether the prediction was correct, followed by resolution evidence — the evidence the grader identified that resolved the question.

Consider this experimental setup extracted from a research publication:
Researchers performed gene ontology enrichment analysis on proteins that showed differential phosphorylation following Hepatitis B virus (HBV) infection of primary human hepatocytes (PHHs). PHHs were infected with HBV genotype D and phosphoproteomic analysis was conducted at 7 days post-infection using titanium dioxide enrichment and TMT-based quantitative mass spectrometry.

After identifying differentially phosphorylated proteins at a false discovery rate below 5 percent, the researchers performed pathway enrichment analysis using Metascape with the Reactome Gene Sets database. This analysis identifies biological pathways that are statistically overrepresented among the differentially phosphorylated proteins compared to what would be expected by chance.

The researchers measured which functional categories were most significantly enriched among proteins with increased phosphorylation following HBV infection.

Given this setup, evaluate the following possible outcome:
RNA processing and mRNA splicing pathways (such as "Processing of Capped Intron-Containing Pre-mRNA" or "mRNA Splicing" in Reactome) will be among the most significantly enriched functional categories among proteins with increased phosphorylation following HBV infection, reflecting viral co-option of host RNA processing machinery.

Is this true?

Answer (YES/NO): YES